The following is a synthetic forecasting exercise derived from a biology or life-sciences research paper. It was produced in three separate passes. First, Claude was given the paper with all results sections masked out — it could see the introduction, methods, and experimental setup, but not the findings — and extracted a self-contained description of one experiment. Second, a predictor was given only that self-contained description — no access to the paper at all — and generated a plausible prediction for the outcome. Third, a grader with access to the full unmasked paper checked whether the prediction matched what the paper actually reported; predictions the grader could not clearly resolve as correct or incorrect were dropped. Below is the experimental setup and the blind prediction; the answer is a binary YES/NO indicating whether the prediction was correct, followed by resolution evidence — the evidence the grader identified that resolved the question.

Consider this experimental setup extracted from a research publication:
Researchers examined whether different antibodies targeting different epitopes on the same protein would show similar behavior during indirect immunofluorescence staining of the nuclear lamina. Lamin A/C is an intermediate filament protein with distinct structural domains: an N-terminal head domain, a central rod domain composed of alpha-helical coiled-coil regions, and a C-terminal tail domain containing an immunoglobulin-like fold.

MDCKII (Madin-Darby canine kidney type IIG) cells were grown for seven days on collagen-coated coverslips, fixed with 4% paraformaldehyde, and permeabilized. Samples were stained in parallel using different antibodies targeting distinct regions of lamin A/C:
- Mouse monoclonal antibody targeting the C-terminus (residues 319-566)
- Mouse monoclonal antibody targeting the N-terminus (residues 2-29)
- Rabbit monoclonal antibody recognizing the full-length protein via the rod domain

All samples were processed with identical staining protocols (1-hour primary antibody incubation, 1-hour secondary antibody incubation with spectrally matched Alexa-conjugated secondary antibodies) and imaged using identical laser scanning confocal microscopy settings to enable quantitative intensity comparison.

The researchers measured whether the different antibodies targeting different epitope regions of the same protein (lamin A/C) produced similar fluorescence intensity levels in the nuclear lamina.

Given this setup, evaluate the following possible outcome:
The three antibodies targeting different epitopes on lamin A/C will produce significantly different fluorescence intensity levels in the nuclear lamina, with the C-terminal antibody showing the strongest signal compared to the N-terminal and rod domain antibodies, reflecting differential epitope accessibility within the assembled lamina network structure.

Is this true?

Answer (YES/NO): NO